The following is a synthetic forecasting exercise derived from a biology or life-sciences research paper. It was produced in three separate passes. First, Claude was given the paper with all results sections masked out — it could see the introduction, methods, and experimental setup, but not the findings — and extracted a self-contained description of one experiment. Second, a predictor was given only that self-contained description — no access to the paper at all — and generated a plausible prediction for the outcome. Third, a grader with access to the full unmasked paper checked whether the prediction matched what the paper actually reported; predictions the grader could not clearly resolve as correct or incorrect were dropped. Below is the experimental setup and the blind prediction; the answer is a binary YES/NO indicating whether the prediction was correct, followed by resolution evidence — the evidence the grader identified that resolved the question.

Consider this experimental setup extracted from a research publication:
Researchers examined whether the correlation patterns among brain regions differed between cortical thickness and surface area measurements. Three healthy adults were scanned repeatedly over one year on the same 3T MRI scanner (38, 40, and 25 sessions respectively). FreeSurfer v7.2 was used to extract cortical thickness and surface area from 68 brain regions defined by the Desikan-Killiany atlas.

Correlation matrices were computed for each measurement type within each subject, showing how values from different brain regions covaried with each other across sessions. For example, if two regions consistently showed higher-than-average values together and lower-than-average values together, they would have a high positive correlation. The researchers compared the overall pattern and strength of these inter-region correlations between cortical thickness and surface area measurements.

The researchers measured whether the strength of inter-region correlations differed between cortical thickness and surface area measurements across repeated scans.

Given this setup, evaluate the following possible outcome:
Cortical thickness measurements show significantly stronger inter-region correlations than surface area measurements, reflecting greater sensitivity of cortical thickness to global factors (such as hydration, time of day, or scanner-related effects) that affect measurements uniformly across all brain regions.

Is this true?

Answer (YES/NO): NO